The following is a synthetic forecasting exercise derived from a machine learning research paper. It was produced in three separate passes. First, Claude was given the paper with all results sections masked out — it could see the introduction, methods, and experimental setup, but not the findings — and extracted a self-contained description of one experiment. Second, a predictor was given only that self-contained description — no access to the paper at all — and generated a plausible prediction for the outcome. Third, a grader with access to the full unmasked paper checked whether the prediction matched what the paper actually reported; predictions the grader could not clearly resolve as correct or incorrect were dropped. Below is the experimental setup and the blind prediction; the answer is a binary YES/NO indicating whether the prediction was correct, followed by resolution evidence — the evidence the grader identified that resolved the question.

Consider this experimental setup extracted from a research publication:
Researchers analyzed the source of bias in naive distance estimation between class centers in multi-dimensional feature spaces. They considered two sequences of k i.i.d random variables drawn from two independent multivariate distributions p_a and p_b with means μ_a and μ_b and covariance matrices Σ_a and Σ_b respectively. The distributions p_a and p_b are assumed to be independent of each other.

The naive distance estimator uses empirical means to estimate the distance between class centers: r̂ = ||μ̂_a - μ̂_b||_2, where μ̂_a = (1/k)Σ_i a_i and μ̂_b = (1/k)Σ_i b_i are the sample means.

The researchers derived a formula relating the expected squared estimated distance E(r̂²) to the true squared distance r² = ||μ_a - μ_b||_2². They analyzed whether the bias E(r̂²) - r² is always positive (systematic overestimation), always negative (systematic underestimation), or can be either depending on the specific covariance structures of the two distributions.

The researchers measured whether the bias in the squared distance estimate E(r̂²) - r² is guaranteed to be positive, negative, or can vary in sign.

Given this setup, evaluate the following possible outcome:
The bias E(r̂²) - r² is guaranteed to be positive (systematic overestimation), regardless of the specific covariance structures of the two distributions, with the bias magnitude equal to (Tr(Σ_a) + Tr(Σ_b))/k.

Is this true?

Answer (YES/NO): YES